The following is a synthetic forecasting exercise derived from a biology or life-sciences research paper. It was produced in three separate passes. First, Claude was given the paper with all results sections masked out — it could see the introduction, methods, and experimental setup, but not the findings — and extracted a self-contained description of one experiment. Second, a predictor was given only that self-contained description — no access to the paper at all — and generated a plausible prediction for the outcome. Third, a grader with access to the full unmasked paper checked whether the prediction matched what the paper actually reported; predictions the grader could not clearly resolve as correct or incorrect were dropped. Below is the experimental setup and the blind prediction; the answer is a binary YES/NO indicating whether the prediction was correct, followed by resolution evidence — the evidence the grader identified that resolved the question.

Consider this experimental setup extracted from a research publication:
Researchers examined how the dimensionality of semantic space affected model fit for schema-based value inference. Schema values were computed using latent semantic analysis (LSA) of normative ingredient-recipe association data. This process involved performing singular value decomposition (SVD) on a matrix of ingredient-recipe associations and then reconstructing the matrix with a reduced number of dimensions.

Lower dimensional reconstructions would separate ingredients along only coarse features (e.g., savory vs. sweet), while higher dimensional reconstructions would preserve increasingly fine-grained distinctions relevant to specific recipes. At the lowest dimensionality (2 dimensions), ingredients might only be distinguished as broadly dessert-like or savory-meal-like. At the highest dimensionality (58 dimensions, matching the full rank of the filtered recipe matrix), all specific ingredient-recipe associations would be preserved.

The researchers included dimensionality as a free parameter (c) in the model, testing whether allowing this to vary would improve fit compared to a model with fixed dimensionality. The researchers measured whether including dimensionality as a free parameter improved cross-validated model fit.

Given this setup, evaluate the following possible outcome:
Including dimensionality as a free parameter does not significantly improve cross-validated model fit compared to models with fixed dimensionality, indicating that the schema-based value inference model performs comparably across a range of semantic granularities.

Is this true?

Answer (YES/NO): NO